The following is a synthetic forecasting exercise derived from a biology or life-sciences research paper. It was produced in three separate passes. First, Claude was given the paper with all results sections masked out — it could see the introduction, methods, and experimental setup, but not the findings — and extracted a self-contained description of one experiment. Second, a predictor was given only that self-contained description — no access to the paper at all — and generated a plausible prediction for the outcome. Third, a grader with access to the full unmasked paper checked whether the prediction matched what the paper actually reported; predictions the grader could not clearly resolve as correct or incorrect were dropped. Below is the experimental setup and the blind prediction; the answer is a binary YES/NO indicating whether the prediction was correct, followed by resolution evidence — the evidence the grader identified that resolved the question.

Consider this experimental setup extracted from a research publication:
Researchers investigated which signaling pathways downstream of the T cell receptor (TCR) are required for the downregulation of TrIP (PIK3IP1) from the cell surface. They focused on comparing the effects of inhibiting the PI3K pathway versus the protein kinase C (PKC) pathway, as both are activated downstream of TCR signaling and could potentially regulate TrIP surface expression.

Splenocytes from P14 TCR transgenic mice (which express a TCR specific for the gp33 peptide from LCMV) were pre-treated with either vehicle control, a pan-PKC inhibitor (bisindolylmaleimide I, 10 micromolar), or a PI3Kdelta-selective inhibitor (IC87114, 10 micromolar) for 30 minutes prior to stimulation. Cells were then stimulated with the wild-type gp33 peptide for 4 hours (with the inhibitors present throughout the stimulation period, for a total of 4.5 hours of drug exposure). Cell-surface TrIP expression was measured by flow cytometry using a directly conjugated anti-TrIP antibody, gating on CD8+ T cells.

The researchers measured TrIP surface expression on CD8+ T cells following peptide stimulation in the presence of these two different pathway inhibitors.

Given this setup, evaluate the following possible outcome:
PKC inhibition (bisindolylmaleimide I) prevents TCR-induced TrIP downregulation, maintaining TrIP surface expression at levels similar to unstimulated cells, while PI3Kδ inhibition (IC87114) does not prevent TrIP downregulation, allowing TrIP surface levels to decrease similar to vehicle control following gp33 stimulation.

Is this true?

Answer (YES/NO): YES